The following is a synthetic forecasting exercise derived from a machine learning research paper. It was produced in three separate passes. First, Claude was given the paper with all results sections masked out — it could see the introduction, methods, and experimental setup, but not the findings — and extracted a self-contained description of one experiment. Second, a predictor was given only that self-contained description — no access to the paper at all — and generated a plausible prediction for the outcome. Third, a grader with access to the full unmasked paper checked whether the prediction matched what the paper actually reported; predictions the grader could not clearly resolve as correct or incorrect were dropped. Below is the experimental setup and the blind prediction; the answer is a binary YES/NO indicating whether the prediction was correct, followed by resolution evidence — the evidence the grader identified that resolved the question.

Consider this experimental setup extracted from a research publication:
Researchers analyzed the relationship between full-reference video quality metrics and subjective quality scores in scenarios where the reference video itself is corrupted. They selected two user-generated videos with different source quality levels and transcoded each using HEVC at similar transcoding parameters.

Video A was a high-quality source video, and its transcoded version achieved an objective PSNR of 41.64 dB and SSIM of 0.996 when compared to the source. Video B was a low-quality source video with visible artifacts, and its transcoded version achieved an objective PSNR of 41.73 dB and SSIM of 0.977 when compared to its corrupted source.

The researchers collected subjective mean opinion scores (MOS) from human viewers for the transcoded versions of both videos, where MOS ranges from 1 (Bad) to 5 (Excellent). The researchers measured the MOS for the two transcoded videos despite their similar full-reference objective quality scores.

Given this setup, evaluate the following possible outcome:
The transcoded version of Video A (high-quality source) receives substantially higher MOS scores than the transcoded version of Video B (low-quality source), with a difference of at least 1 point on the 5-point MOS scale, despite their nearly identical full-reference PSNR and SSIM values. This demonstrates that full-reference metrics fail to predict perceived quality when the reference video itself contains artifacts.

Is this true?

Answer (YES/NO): YES